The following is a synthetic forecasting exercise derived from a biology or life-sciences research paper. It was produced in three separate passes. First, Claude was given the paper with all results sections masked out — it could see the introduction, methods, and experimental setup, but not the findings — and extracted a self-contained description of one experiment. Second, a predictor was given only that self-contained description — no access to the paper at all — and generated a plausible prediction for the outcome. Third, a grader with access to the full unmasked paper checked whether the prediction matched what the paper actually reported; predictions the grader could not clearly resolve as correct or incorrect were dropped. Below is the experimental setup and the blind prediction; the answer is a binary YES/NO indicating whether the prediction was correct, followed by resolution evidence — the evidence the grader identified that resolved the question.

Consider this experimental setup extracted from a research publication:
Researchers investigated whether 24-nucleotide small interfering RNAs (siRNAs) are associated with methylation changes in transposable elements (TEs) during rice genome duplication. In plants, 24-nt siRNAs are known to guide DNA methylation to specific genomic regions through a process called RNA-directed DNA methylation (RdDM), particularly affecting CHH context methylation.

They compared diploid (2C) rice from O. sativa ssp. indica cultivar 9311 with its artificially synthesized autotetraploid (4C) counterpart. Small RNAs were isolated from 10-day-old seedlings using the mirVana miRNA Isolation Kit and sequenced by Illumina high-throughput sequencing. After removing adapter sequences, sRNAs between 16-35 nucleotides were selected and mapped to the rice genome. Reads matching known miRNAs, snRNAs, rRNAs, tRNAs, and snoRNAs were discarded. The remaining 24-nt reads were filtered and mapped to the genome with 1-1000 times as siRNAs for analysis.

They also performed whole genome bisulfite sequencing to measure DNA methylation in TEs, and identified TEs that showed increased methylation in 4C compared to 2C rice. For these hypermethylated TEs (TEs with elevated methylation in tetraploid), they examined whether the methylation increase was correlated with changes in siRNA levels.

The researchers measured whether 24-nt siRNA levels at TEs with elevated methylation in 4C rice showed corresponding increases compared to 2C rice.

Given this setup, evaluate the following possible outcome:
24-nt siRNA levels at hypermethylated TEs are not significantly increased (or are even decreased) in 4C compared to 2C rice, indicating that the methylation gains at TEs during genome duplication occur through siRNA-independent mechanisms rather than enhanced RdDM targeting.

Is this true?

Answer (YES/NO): YES